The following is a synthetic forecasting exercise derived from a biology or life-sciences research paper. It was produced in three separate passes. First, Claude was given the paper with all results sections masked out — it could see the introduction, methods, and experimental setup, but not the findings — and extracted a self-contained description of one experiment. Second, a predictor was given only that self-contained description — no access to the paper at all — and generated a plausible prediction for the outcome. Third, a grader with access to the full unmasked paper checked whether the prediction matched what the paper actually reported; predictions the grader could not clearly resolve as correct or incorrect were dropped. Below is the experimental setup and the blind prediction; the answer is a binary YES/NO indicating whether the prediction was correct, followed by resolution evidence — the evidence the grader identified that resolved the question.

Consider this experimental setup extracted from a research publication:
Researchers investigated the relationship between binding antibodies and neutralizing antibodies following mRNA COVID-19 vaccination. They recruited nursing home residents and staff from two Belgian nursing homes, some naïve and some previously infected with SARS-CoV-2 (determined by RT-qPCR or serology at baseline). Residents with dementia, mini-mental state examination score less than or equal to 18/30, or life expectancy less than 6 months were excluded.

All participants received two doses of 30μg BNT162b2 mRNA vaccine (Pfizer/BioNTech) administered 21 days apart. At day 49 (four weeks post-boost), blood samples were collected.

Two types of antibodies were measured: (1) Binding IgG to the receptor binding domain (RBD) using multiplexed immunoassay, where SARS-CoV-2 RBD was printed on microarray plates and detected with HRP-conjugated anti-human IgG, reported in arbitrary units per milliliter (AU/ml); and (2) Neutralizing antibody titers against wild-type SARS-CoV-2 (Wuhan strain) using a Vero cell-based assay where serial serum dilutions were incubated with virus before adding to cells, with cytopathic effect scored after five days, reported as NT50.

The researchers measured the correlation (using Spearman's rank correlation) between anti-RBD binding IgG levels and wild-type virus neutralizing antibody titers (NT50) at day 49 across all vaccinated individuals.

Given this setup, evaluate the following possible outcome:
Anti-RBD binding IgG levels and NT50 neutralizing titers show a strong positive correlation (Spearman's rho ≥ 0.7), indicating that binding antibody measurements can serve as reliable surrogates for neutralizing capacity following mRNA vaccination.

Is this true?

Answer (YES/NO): YES